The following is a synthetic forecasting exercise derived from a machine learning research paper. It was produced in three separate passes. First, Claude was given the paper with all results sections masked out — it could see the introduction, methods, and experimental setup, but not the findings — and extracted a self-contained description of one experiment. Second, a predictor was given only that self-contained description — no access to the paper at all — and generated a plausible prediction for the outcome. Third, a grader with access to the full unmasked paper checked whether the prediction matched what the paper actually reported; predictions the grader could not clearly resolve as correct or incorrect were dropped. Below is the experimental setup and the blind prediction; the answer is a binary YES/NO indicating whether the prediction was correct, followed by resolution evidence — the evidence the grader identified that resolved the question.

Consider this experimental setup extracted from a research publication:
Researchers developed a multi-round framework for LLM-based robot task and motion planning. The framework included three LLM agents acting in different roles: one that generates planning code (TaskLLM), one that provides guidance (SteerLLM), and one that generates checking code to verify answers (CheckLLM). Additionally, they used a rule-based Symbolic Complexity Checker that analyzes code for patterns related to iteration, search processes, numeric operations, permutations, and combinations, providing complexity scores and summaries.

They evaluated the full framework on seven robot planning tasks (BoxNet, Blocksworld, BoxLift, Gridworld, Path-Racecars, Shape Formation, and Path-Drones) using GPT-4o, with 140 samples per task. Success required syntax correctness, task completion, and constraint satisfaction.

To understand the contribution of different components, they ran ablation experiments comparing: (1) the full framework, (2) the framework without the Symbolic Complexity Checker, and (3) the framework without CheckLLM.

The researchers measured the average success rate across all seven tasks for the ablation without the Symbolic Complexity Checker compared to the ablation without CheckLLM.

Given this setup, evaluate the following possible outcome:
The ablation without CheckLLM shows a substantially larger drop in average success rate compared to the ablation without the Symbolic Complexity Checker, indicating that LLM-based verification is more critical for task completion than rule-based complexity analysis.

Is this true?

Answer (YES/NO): NO